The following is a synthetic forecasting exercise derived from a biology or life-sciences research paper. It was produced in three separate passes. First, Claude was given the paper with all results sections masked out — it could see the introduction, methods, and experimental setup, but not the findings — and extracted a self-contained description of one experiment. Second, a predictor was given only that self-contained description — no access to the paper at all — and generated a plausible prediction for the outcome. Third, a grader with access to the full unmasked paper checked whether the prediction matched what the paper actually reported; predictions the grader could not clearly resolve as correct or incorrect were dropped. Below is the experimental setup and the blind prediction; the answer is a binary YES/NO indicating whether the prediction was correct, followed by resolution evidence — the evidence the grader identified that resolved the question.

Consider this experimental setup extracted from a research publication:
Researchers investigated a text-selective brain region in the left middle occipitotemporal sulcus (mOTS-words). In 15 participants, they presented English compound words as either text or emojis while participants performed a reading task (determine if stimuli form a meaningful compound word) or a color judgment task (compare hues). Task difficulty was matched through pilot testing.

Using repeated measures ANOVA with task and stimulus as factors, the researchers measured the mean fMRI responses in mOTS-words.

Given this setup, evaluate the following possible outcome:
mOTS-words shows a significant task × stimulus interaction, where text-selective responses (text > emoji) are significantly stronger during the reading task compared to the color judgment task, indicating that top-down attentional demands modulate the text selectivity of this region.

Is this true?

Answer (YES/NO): NO